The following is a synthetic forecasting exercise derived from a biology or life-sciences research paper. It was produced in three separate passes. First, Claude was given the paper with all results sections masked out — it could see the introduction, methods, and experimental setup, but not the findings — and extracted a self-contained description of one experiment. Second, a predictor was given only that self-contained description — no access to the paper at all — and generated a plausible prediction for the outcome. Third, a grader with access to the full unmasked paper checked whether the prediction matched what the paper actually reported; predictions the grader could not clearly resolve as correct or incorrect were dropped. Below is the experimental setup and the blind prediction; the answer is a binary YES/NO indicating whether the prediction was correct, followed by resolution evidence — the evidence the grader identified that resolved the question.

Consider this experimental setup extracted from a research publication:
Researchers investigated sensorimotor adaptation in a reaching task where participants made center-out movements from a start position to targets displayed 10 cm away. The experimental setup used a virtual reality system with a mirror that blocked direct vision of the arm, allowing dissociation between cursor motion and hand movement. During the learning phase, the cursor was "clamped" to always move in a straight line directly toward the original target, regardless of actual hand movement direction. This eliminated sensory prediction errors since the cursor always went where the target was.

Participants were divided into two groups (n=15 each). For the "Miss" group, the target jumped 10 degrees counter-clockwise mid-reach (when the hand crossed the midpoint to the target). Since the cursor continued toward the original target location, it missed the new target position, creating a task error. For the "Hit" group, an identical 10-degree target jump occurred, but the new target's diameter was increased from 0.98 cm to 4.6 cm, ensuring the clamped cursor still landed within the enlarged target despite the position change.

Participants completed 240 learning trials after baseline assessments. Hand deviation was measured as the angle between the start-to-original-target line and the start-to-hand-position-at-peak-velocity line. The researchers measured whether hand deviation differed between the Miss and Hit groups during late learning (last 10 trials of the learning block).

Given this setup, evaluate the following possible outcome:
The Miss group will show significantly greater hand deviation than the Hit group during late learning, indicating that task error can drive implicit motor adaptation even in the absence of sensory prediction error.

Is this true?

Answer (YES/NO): NO